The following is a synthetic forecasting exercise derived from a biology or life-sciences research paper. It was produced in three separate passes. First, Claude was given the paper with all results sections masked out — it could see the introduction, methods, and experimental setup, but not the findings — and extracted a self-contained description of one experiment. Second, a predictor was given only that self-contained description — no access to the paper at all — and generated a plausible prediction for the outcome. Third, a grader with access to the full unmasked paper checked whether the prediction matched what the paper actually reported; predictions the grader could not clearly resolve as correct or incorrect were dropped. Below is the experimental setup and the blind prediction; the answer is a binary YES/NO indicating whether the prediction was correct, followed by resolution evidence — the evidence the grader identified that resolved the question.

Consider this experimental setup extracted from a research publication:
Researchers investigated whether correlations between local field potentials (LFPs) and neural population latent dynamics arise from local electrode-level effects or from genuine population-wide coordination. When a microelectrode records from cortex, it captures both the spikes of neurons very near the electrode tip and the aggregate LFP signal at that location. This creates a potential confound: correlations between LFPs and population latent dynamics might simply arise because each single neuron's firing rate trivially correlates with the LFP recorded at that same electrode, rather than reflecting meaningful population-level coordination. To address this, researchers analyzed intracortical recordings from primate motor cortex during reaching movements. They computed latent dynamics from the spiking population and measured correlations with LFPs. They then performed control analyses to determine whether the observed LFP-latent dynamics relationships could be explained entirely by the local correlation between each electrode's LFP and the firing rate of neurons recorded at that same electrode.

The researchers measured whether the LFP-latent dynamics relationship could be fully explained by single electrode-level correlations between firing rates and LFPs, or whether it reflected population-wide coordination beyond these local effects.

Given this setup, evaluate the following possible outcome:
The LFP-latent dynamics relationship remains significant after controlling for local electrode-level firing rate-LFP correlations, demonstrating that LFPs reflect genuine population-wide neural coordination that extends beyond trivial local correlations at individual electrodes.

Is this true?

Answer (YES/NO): YES